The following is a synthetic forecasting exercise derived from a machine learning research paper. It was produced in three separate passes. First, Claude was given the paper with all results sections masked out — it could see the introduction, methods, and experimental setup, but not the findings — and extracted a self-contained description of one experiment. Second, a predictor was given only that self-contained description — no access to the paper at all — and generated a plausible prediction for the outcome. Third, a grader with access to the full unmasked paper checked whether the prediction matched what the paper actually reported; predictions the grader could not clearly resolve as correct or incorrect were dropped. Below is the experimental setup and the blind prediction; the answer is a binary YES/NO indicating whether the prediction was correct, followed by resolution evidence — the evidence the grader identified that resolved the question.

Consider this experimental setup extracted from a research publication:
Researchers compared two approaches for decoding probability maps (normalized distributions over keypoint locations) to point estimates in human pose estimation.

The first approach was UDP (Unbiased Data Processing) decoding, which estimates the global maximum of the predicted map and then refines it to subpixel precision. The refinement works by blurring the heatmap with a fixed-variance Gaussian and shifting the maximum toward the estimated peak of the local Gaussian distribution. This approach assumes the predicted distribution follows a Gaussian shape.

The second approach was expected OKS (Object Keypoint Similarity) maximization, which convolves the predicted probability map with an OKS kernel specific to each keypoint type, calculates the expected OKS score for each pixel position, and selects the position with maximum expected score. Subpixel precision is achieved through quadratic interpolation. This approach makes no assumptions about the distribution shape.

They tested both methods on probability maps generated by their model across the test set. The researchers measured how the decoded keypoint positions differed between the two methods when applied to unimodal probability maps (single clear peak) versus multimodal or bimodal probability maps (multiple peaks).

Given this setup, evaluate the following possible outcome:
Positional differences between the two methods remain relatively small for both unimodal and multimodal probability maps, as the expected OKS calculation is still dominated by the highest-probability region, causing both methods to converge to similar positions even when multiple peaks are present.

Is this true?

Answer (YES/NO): NO